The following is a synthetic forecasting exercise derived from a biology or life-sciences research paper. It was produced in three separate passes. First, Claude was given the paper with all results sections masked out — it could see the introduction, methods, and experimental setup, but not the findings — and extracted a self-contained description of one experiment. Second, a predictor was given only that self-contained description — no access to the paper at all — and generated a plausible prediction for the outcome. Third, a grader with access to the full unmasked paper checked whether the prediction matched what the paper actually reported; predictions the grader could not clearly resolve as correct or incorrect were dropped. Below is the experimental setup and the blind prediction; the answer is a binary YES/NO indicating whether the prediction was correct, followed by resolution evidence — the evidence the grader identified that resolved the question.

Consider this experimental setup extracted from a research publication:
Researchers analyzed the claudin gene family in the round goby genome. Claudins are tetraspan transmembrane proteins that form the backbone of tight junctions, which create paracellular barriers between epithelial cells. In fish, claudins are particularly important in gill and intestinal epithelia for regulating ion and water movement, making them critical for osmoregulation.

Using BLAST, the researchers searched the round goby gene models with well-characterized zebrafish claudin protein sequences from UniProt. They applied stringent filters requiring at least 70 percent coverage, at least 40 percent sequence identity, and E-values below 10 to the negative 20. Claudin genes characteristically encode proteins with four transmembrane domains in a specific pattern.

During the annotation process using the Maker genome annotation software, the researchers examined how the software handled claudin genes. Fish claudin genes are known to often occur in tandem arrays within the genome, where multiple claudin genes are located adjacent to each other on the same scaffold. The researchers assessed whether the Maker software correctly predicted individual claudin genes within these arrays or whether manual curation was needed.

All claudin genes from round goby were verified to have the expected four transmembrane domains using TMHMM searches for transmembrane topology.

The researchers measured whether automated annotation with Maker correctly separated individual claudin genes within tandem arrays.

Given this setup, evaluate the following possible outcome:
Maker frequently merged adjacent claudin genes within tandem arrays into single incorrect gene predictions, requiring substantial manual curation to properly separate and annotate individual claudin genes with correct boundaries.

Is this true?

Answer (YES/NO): NO